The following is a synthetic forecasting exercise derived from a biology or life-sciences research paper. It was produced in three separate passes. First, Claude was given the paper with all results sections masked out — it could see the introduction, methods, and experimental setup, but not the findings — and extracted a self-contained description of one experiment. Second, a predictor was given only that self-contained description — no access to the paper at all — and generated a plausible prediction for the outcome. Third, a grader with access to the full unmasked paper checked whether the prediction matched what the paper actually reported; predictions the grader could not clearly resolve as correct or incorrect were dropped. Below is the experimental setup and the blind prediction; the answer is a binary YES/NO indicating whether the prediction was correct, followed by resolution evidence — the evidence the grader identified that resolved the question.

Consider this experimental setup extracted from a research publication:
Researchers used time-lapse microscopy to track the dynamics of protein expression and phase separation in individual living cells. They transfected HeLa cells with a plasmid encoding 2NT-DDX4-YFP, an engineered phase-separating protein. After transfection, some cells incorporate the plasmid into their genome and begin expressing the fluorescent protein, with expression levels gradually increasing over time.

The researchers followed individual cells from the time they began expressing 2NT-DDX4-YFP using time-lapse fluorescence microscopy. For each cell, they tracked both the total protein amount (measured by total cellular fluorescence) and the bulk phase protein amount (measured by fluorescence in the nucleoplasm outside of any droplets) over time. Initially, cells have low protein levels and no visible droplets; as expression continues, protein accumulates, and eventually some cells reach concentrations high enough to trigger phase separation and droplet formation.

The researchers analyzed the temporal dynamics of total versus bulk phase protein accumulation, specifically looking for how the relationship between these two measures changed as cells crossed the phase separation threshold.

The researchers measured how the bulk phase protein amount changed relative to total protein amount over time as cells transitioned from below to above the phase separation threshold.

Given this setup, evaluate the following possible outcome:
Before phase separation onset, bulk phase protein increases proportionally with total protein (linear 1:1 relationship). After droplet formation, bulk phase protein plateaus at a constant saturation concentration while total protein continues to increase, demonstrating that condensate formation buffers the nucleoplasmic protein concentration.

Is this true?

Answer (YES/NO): YES